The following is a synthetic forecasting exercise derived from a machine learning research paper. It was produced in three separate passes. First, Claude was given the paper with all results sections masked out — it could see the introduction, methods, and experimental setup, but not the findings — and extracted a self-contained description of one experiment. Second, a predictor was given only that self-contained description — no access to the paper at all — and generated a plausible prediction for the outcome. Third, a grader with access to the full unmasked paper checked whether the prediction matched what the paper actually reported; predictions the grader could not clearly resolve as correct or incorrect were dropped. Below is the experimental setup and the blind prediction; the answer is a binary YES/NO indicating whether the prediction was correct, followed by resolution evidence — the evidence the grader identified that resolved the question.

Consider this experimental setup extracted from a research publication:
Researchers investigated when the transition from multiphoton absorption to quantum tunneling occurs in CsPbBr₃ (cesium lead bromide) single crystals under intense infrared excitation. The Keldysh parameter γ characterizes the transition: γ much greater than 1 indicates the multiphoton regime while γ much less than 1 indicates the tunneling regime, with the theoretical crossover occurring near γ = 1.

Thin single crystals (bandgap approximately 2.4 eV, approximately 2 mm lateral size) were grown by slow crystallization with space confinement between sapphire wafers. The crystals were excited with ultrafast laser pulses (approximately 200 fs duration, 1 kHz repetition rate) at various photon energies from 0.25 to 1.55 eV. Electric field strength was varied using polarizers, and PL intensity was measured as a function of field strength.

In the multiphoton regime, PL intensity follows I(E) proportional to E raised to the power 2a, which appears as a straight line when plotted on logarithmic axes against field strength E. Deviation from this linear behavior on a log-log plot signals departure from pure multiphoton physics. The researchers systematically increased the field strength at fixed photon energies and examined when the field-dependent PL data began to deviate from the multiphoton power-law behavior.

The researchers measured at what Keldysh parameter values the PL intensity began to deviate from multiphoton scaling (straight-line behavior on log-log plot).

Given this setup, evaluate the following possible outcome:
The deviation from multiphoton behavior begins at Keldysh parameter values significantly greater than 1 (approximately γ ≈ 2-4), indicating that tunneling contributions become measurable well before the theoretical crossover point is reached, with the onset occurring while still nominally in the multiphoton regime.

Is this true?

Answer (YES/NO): YES